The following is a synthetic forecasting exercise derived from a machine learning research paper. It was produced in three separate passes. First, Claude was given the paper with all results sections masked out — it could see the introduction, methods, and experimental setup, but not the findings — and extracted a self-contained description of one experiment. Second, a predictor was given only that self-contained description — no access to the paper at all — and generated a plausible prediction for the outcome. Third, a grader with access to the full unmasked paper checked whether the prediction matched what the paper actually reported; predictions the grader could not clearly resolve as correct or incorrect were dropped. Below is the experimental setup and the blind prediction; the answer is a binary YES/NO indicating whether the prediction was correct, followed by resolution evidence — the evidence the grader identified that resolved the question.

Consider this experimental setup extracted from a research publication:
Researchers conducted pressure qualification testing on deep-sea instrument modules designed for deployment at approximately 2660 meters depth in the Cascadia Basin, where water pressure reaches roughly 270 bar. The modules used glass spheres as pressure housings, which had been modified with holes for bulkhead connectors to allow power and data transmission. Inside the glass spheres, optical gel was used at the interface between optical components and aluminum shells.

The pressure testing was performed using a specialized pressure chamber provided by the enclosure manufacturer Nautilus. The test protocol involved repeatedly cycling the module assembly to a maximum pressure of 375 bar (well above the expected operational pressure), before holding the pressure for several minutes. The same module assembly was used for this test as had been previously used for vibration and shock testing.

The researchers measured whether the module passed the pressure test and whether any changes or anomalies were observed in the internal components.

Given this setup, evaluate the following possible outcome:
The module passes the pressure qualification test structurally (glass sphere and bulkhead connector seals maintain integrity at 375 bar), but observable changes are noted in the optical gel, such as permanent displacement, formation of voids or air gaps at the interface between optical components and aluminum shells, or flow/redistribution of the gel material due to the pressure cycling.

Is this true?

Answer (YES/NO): NO